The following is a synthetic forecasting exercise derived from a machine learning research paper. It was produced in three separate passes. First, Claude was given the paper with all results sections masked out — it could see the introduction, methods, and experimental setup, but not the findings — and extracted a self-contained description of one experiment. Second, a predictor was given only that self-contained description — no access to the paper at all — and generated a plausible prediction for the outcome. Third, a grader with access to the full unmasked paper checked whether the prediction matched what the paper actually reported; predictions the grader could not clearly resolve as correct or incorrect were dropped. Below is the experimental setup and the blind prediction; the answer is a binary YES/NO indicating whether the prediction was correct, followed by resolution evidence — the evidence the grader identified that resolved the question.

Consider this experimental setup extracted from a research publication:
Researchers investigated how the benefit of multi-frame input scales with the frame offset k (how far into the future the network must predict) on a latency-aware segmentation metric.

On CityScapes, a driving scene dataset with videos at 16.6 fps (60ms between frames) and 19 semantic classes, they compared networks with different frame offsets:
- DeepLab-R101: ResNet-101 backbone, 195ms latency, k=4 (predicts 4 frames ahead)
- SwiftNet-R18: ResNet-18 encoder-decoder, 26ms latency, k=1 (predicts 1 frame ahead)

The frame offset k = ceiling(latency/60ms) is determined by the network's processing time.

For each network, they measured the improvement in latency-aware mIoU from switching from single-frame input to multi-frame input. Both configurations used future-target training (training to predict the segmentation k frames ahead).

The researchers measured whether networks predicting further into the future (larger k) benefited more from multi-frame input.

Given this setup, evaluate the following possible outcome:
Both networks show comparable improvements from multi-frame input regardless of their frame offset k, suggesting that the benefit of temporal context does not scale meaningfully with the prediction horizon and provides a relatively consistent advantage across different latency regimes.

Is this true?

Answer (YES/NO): NO